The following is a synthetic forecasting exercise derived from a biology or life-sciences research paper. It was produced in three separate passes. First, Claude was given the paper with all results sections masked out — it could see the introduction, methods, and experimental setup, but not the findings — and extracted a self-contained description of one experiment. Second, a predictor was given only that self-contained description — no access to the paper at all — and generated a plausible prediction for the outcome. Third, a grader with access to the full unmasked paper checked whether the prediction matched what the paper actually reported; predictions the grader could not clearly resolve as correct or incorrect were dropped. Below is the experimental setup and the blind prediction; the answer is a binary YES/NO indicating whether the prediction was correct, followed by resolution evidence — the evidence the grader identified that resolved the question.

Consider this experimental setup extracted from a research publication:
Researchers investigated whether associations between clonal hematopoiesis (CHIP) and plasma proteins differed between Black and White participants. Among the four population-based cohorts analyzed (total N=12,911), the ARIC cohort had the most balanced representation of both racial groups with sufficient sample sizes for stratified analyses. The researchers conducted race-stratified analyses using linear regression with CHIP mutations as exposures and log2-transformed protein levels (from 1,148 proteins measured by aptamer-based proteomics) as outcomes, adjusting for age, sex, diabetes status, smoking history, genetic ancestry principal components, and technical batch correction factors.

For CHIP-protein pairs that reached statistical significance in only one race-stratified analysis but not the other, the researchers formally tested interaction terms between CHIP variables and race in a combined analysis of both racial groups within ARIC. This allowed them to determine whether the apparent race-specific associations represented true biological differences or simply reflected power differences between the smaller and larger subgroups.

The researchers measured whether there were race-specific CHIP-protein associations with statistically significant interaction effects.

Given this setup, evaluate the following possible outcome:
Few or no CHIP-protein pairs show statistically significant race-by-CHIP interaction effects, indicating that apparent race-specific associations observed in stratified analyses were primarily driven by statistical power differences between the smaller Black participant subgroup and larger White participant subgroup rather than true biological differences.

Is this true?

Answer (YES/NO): YES